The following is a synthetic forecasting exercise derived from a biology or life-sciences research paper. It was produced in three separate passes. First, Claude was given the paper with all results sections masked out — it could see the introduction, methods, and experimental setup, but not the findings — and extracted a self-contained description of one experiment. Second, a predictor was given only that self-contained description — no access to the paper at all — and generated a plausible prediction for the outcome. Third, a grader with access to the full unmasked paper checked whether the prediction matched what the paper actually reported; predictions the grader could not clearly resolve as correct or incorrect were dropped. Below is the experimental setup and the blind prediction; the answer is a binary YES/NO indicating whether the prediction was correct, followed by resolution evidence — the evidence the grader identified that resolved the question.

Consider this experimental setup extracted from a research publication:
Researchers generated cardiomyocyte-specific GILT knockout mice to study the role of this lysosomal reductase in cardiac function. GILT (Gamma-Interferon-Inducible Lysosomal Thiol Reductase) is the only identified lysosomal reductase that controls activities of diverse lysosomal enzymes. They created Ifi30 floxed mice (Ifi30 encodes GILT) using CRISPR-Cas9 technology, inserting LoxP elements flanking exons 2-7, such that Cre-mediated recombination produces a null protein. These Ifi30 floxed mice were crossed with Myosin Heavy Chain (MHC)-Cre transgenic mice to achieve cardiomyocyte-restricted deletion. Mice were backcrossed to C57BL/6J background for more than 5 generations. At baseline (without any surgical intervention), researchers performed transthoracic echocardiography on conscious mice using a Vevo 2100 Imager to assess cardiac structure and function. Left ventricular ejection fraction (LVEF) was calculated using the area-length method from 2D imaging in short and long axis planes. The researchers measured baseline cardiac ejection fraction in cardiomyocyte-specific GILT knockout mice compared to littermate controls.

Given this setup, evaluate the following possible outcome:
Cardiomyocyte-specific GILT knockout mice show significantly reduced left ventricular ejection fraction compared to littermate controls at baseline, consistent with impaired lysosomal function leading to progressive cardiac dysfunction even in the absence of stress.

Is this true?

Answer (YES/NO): NO